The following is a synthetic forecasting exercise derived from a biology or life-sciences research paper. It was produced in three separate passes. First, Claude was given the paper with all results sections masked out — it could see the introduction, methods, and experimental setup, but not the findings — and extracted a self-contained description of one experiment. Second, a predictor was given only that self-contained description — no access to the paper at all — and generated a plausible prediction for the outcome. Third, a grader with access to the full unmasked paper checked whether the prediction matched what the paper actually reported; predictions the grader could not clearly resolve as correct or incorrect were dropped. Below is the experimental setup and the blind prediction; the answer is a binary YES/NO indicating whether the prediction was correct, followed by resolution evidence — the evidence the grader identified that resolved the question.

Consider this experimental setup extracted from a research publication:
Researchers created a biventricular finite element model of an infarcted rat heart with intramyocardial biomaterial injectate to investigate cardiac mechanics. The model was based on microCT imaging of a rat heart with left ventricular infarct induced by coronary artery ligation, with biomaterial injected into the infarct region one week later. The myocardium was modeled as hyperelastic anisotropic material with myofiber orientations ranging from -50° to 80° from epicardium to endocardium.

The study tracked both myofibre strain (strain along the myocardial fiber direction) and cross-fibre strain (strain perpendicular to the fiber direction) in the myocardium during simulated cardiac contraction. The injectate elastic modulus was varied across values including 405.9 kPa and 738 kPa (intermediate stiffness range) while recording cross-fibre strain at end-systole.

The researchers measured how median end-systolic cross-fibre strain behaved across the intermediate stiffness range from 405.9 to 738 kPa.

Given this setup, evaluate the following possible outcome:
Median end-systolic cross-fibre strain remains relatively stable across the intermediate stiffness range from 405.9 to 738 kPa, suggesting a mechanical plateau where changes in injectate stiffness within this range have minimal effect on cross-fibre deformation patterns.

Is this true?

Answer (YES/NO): NO